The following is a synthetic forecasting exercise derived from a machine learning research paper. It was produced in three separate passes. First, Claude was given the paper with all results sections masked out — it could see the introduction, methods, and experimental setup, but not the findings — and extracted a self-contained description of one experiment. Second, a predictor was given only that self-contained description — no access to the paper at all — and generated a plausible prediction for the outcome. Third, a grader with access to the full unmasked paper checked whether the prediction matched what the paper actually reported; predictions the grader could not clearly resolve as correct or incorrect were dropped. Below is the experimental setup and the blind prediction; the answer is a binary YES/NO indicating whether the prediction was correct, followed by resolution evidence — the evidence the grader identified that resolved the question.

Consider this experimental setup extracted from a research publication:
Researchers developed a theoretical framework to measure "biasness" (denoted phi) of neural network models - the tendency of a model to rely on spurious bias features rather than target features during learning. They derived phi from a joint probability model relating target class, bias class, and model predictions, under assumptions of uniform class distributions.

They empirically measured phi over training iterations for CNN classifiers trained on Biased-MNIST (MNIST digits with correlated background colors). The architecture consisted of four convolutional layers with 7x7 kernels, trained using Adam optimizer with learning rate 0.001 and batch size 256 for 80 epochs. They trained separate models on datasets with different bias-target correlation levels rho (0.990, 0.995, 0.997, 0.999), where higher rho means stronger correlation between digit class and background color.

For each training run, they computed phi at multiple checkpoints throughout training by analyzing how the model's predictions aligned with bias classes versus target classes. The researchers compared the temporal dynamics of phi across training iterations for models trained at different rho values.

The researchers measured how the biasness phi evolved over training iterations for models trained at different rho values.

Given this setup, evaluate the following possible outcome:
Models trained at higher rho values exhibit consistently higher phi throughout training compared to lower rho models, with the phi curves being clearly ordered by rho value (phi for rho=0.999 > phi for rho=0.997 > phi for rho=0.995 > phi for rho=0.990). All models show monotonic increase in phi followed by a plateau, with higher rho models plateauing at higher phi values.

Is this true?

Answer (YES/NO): NO